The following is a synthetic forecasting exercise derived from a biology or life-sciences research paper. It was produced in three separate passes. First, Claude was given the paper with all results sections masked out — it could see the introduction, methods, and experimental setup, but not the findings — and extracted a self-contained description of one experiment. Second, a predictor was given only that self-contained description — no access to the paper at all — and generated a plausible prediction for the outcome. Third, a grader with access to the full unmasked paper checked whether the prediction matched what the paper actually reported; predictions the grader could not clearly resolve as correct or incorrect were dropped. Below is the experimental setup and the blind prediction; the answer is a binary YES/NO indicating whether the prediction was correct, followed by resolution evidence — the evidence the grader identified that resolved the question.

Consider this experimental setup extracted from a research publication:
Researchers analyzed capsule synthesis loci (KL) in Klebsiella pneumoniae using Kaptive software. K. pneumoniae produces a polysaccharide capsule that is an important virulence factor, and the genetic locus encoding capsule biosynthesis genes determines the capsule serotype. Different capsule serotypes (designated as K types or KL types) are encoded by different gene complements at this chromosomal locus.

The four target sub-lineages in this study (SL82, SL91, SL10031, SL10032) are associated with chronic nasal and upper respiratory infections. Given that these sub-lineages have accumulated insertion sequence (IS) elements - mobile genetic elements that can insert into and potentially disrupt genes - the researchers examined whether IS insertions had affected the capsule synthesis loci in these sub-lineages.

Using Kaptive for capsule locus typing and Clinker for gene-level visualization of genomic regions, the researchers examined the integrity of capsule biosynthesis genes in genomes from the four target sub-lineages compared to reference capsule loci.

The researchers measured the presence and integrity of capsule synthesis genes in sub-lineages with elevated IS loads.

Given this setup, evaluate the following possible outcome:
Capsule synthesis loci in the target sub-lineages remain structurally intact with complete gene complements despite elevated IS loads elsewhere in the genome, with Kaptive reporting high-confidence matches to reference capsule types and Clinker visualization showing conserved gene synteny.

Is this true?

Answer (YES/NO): NO